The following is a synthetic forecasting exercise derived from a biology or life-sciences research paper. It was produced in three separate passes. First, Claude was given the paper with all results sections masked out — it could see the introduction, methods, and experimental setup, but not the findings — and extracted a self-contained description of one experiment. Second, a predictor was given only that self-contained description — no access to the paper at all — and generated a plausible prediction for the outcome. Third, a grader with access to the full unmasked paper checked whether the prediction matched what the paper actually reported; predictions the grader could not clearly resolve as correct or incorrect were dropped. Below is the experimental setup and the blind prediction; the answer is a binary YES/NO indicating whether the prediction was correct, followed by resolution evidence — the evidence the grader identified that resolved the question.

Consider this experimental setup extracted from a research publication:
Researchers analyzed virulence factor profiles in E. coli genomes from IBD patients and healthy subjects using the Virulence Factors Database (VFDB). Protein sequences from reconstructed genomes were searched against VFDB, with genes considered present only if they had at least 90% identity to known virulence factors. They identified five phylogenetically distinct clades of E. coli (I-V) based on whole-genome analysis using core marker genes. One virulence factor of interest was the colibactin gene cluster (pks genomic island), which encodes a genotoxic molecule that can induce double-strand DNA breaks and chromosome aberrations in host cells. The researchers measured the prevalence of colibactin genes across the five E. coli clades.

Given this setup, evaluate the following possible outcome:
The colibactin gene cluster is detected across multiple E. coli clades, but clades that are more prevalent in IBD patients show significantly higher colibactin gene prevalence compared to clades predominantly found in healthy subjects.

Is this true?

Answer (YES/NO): NO